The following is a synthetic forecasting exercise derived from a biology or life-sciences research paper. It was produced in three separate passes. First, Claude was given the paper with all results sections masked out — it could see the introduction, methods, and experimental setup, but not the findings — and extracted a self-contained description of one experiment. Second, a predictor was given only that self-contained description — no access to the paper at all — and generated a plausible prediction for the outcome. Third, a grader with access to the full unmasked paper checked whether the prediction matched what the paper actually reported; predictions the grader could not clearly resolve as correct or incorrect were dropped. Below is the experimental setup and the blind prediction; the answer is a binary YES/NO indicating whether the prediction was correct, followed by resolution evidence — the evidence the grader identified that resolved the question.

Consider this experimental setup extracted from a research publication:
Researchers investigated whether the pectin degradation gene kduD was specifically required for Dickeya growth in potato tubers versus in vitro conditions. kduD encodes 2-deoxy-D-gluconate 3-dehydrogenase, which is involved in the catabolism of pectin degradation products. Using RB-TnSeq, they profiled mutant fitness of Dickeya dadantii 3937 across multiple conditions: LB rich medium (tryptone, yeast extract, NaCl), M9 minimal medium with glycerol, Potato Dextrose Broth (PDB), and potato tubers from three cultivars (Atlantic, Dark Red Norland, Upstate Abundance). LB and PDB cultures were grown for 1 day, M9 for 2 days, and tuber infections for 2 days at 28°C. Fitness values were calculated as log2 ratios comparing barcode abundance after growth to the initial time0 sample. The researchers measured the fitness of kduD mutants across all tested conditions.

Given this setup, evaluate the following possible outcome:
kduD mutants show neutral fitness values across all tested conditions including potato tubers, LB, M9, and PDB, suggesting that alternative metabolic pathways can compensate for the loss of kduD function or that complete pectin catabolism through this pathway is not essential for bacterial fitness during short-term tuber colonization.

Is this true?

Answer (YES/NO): NO